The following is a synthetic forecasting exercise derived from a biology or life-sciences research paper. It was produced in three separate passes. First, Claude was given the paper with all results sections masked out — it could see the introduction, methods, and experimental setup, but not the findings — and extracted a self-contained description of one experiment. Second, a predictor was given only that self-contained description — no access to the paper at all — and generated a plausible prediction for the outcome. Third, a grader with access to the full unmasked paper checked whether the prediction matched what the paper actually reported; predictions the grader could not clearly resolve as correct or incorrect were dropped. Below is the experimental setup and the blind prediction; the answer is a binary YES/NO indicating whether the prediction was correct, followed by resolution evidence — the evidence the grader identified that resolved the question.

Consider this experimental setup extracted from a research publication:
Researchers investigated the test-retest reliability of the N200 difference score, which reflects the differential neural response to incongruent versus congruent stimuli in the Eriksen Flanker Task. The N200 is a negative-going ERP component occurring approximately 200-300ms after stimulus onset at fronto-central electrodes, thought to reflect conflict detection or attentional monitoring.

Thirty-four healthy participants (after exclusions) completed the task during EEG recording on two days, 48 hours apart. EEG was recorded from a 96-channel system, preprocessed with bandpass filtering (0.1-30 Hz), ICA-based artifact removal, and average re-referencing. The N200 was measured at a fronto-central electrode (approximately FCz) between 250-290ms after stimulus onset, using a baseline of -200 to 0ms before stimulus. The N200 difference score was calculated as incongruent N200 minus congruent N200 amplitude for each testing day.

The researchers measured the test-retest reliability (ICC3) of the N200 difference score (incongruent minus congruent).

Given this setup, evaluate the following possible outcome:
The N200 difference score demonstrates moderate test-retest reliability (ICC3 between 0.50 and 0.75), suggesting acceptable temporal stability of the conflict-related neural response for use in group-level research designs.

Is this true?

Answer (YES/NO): NO